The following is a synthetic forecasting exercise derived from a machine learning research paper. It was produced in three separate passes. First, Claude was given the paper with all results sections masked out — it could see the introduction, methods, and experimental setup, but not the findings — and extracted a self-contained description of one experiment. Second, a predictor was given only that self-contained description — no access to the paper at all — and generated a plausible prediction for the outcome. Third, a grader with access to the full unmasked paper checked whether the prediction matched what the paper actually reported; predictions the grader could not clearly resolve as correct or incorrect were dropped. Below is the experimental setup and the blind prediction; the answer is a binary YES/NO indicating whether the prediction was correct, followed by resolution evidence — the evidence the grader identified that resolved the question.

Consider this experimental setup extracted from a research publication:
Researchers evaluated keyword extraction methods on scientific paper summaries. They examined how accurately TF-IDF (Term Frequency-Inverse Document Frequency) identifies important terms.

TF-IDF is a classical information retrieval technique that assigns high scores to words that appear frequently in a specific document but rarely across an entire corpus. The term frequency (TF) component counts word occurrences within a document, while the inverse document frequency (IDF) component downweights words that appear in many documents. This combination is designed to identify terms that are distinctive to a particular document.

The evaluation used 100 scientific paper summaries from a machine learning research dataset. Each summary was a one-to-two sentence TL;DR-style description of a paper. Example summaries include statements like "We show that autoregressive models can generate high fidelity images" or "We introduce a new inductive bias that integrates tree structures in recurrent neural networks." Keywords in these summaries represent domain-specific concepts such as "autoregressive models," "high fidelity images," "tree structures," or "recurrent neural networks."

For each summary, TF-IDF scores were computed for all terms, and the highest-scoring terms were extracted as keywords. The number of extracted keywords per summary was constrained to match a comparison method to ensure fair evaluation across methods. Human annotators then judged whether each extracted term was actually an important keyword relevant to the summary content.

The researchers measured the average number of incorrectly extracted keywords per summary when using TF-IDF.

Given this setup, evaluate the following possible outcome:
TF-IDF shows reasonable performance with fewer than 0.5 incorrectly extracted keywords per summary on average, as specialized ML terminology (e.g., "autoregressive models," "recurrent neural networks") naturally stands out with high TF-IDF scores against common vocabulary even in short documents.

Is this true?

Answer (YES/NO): NO